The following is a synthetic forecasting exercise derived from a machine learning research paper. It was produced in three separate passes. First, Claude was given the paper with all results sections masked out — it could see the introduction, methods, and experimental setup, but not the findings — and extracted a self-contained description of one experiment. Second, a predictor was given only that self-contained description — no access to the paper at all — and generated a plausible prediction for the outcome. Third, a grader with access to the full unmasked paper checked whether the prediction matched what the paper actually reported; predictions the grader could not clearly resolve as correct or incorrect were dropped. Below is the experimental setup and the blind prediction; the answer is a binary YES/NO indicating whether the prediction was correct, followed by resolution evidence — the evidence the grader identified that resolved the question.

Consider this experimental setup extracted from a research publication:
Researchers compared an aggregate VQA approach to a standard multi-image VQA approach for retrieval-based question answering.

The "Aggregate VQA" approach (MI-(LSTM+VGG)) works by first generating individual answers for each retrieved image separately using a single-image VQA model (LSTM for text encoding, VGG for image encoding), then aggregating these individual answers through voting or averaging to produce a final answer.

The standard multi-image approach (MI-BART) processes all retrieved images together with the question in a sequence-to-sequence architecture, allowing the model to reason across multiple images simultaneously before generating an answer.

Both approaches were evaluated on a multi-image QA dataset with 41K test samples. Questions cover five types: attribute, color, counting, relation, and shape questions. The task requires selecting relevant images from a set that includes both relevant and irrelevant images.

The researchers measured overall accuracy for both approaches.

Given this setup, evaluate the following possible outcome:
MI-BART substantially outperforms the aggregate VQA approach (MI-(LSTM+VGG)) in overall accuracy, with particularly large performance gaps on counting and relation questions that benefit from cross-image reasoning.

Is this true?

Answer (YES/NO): YES